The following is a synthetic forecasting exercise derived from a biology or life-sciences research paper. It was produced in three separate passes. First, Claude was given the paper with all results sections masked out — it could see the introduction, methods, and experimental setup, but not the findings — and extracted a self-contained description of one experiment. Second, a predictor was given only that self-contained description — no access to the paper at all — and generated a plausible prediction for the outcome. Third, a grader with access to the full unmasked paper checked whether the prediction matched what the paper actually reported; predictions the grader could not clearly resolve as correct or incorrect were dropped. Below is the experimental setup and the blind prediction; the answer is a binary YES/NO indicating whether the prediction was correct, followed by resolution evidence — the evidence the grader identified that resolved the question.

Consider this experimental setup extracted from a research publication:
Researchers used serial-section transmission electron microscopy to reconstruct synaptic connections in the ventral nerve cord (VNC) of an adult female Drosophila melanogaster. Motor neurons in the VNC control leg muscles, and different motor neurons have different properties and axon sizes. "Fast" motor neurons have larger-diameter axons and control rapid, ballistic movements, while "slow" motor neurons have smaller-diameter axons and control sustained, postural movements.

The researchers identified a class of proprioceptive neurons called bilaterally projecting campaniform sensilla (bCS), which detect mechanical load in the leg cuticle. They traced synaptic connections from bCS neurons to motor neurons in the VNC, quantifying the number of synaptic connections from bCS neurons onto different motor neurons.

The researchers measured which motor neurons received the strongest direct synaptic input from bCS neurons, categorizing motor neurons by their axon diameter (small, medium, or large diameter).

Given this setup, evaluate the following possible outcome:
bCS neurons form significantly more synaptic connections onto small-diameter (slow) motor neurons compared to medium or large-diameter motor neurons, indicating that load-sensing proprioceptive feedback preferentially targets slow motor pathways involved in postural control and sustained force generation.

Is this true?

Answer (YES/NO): NO